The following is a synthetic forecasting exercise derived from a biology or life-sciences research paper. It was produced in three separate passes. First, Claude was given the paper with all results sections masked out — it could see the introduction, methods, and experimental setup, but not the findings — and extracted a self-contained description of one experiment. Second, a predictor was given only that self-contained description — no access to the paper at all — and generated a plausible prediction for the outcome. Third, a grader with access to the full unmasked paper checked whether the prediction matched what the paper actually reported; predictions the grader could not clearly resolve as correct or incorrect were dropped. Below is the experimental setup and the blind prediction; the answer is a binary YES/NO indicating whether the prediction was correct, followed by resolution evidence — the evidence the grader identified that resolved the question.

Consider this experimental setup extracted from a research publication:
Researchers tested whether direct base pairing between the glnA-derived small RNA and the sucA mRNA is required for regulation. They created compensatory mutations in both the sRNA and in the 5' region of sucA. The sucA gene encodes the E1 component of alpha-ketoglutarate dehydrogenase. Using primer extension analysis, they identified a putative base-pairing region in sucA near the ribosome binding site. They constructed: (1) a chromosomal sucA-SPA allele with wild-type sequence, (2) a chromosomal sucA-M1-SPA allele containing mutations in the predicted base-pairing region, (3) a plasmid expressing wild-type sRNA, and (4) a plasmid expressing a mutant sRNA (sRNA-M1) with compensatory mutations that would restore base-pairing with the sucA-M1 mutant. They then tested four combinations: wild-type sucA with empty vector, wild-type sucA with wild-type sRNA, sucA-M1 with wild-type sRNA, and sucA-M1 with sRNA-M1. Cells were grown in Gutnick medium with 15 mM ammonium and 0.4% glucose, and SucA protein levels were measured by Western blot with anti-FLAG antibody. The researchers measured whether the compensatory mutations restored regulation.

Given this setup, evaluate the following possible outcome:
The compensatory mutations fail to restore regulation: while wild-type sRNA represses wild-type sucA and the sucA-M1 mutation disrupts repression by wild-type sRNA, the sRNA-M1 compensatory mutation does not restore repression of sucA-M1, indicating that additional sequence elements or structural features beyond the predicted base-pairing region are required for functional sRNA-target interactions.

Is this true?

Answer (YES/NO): NO